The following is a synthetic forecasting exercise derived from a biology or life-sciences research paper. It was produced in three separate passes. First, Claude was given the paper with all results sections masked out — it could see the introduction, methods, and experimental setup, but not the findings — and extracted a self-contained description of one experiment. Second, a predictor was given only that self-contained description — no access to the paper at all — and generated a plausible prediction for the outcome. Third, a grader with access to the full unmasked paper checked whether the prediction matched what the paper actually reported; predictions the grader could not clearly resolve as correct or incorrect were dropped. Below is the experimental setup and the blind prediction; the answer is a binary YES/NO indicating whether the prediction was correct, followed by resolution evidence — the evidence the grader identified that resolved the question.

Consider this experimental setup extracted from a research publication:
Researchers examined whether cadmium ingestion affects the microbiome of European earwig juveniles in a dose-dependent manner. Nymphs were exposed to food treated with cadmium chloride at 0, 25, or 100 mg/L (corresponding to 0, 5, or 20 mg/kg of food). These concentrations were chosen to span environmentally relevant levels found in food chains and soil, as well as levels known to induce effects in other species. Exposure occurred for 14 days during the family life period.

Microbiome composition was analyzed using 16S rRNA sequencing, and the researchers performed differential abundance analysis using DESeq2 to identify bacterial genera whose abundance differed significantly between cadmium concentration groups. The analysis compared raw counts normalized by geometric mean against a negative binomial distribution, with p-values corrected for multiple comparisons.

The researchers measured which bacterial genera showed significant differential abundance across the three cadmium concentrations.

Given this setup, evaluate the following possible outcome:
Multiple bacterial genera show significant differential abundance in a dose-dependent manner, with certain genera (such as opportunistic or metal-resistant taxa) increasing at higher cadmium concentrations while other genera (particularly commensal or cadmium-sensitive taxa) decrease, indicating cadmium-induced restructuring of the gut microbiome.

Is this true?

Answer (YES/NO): NO